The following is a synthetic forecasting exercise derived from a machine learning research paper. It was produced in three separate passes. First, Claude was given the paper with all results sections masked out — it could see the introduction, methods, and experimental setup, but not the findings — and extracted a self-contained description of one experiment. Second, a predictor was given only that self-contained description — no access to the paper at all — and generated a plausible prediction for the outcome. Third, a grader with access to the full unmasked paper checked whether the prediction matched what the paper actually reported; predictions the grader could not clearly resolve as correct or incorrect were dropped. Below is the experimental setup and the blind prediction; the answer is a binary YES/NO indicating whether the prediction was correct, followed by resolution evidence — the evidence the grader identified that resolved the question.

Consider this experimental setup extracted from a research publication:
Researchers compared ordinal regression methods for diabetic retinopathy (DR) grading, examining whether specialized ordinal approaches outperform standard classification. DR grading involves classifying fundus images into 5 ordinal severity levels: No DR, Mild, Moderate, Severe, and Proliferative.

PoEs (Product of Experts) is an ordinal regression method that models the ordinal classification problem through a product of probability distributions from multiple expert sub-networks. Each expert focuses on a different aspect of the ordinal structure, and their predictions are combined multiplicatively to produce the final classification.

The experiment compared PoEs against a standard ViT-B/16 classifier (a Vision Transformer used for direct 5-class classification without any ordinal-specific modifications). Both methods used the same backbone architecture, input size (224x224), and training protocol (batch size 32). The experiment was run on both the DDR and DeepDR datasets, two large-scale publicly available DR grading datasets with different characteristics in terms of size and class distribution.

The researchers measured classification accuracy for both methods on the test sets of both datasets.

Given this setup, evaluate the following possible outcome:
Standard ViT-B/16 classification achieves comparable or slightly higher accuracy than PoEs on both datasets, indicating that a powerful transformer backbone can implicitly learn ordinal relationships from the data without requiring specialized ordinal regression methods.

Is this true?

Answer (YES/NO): NO